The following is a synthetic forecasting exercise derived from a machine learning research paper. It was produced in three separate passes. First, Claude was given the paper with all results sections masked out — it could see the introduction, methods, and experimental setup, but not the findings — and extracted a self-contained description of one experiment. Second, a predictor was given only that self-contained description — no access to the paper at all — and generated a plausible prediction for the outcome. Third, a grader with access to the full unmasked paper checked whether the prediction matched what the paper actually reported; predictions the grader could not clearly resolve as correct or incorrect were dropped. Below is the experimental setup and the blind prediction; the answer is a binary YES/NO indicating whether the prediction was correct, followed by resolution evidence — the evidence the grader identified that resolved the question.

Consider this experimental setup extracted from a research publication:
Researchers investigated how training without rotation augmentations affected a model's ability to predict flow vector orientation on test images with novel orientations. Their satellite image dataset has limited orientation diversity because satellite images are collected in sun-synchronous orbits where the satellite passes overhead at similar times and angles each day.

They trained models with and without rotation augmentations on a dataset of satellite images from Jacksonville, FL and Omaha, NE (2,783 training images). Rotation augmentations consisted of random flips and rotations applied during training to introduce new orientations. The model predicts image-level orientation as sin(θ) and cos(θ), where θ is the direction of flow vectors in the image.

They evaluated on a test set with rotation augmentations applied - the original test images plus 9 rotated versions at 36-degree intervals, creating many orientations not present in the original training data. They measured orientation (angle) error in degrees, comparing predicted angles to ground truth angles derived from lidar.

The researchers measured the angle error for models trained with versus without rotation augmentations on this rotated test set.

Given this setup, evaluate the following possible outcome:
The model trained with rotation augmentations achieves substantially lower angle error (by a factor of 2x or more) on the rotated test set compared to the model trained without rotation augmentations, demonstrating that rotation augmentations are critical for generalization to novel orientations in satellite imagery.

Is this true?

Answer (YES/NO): YES